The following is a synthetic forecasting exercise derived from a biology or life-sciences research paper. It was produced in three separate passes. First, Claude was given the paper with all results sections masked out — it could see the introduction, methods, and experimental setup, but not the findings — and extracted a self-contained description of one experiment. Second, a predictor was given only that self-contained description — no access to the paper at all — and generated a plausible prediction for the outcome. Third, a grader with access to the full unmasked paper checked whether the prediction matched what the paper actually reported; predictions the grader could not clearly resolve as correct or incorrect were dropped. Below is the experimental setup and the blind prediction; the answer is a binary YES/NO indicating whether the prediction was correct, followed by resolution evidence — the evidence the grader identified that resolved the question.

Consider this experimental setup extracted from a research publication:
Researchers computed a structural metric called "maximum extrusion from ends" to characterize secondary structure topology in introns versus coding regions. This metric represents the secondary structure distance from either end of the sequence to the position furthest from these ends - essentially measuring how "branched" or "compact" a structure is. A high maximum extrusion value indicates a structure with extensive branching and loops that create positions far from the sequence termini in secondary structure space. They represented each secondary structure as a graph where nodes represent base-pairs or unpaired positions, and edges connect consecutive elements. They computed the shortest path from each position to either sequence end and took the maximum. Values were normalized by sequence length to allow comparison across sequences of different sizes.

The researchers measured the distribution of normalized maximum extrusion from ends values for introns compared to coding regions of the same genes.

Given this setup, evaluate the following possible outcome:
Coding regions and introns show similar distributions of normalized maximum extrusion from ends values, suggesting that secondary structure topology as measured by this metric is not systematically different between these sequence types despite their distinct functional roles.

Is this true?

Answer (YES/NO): NO